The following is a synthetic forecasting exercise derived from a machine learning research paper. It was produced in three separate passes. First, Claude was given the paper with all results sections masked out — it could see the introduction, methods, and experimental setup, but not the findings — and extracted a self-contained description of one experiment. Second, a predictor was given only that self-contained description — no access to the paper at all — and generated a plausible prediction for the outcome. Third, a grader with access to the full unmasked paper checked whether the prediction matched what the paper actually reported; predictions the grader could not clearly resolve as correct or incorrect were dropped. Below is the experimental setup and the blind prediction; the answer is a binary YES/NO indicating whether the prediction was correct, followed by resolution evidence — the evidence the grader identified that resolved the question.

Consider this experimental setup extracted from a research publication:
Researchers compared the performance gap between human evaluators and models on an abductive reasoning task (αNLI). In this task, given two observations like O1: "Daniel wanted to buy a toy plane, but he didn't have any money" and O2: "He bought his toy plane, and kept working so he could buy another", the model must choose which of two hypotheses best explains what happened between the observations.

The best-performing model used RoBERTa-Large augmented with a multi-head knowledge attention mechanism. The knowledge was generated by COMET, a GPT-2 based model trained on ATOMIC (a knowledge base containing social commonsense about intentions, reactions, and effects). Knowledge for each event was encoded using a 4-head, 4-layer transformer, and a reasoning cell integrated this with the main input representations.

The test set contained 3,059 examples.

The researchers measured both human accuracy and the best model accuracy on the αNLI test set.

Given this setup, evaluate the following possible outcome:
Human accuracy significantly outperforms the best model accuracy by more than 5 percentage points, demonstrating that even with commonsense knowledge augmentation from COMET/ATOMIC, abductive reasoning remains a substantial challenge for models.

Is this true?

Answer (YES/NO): NO